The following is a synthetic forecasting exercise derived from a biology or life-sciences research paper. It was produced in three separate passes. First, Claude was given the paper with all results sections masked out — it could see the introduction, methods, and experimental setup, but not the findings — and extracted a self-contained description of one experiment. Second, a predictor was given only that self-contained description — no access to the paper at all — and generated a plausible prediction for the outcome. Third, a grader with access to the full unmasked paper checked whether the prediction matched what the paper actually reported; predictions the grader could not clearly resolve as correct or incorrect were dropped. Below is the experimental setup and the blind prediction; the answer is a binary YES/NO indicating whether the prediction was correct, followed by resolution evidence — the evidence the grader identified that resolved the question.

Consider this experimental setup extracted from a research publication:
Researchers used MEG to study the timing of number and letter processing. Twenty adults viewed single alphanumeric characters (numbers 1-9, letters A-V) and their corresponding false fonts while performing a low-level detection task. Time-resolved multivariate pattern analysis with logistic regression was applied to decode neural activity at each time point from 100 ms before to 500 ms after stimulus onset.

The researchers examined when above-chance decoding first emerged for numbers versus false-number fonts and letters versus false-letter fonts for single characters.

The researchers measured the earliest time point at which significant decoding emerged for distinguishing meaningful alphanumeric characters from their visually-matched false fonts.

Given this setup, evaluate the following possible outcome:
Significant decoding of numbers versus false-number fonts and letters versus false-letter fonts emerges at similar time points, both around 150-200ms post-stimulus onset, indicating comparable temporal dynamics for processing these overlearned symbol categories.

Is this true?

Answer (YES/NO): NO